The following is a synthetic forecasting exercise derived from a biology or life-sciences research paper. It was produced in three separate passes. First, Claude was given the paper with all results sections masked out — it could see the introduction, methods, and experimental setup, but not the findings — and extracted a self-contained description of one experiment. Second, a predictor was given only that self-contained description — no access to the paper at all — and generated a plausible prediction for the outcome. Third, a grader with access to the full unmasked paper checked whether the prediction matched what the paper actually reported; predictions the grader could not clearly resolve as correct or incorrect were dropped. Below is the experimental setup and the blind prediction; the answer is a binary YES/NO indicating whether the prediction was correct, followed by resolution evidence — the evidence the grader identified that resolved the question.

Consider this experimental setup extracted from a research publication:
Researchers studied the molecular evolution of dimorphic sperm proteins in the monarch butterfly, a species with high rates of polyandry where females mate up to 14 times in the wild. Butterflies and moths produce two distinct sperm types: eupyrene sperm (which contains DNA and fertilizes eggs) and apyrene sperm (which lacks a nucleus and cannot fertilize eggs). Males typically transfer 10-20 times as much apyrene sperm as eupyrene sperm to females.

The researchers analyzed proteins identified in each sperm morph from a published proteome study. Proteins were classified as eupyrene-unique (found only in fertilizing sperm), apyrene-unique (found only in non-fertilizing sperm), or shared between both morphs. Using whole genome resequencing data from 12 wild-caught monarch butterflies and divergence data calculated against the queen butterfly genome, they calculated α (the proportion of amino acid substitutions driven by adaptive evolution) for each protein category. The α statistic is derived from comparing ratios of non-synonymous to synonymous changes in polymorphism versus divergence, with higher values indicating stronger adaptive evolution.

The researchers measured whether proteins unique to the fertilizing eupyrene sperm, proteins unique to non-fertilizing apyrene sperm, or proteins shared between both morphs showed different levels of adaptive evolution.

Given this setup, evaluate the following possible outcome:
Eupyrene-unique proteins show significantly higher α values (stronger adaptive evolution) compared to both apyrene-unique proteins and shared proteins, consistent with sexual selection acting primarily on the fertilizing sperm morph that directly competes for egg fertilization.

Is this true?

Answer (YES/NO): NO